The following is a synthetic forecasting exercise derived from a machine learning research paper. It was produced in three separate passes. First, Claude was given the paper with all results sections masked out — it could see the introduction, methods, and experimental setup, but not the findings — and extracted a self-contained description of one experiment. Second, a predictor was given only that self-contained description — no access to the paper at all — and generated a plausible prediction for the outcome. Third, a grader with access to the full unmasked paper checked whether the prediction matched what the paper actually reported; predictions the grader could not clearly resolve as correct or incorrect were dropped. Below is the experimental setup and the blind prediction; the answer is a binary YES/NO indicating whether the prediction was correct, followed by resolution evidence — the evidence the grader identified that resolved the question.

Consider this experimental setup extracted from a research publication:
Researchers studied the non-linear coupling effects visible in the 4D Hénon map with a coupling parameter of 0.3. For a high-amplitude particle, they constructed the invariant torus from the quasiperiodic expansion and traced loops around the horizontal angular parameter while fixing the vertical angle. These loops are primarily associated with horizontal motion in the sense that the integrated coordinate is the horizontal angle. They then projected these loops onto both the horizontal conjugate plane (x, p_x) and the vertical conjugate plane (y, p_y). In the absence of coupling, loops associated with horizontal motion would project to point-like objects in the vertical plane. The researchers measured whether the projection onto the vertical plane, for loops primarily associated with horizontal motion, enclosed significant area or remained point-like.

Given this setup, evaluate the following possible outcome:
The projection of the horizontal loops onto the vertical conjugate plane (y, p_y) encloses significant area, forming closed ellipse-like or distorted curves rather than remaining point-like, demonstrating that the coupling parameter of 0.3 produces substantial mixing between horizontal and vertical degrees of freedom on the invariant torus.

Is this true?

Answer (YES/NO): YES